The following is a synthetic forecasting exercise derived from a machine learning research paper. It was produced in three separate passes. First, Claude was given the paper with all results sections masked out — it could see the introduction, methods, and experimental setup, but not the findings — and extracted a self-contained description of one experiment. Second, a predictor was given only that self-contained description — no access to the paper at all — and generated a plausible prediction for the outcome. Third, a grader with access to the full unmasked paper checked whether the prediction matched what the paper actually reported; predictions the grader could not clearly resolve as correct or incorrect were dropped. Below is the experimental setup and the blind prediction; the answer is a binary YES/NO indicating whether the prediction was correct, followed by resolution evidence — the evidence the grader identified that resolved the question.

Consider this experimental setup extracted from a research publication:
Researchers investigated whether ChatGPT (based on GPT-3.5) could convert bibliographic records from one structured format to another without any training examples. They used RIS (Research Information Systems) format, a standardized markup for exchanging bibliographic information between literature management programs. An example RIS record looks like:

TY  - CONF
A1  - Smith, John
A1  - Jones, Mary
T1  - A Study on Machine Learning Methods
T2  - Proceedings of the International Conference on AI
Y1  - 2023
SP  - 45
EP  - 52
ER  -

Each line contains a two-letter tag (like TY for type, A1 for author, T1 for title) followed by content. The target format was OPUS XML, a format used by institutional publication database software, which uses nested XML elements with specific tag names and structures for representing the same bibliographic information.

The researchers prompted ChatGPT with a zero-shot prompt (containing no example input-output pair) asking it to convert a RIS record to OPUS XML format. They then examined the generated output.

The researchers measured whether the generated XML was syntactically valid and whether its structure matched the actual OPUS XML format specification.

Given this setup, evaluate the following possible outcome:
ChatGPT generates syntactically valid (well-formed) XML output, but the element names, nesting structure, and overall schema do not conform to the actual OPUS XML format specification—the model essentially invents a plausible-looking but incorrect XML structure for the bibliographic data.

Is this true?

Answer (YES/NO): YES